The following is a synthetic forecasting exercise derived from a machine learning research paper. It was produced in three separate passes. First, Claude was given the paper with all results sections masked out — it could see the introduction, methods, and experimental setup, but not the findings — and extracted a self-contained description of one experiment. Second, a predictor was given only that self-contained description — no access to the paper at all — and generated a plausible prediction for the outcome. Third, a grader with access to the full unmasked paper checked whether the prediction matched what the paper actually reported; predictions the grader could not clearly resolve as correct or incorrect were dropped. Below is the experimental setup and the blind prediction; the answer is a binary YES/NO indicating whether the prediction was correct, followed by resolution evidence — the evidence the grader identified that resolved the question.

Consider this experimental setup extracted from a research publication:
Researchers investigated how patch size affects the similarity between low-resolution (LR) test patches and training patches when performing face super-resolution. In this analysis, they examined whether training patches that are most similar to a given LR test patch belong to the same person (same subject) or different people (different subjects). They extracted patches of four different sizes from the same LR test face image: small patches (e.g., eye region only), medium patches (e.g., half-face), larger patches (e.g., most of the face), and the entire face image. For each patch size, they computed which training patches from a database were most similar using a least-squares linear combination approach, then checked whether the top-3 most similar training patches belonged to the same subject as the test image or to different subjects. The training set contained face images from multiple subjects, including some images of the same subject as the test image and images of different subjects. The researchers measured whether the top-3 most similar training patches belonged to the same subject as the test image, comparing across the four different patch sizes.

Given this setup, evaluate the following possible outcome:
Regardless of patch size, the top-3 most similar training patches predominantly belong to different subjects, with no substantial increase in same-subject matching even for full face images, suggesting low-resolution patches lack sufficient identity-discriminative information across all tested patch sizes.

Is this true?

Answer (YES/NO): NO